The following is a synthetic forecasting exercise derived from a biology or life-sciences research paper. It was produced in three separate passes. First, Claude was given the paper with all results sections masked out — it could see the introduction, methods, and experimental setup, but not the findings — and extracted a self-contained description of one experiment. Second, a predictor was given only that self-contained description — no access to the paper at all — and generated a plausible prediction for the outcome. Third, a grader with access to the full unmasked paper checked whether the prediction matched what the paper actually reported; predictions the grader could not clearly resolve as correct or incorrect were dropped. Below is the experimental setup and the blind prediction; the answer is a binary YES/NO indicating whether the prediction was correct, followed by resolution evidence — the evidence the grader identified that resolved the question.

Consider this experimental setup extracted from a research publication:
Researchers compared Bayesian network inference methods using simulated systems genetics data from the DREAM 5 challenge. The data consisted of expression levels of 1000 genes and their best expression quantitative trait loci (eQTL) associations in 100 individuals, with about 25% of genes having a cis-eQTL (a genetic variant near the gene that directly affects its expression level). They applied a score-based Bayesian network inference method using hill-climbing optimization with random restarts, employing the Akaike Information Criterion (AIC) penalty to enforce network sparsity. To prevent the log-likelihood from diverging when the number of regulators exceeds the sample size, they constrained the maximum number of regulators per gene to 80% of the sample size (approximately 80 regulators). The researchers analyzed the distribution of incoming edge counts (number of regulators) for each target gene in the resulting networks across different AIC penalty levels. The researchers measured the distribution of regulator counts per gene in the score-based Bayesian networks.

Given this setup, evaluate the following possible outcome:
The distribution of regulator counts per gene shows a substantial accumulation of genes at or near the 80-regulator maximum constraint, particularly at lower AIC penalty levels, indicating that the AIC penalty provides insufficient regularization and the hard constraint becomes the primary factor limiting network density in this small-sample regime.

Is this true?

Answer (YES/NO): NO